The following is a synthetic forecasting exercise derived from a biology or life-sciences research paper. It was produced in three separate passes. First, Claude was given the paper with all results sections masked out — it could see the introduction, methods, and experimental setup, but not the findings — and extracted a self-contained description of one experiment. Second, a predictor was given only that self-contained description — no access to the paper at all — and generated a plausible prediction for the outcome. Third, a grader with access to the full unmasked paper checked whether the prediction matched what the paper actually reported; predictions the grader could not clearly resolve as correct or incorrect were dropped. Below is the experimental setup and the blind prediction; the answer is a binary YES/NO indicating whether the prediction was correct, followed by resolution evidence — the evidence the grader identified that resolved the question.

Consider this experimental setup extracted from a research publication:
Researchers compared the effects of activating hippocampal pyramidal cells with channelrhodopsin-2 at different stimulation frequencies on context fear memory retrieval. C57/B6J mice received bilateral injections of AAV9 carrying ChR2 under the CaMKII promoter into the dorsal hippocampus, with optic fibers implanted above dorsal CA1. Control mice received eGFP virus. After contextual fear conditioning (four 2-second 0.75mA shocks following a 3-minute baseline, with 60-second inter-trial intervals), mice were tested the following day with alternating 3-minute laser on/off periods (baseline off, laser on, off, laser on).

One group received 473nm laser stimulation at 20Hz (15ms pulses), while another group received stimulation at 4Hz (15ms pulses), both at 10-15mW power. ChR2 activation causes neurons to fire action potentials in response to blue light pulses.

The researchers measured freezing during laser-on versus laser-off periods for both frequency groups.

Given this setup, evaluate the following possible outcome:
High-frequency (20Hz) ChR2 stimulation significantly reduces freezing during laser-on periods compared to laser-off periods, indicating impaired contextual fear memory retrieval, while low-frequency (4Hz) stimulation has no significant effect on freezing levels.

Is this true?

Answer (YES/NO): NO